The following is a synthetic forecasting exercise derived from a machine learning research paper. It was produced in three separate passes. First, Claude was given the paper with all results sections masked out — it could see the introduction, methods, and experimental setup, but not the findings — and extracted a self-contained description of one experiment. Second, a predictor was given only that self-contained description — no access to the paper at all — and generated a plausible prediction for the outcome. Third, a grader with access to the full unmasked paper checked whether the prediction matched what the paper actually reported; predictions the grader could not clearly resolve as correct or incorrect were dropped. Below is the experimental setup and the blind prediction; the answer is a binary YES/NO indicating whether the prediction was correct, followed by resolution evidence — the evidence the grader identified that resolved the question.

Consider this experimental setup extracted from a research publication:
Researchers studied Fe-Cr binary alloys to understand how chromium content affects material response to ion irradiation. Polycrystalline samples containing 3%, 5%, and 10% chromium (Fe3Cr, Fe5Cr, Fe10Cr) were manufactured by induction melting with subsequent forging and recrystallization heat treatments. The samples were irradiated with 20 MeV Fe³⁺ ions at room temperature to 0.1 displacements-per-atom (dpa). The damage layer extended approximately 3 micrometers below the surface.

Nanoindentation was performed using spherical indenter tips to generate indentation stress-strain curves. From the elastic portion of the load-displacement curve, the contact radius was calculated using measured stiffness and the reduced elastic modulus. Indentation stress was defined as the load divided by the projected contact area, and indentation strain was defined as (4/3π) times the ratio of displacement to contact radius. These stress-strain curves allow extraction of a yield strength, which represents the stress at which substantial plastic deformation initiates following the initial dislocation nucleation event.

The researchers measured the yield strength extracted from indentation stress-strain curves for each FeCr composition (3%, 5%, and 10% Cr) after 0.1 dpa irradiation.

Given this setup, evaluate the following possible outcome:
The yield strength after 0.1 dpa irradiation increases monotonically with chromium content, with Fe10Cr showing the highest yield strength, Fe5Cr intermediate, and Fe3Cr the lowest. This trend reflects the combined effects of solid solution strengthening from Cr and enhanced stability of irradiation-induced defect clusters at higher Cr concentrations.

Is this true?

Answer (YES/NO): YES